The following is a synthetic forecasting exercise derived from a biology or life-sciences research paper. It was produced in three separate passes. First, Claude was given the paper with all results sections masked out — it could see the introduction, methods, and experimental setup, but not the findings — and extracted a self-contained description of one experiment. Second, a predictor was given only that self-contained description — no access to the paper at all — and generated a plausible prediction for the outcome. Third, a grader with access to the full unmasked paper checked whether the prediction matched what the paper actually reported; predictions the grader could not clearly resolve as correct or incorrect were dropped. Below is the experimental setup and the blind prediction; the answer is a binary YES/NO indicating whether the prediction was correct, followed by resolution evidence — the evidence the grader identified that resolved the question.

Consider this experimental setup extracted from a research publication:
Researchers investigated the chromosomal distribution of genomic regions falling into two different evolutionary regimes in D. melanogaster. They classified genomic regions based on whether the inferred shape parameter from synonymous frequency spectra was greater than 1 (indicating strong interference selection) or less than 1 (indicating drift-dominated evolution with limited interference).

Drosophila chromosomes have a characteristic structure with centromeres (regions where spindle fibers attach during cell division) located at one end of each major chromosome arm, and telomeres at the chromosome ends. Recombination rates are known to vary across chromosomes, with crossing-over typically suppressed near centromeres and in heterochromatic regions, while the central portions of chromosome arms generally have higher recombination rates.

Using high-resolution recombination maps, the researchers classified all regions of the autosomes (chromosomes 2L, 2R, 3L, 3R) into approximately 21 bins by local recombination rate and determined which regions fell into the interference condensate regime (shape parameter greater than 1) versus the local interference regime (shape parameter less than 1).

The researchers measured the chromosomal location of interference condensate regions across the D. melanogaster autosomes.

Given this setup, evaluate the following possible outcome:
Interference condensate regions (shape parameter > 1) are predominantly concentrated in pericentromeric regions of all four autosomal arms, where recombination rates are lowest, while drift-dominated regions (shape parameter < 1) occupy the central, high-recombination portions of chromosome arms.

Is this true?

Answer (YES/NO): YES